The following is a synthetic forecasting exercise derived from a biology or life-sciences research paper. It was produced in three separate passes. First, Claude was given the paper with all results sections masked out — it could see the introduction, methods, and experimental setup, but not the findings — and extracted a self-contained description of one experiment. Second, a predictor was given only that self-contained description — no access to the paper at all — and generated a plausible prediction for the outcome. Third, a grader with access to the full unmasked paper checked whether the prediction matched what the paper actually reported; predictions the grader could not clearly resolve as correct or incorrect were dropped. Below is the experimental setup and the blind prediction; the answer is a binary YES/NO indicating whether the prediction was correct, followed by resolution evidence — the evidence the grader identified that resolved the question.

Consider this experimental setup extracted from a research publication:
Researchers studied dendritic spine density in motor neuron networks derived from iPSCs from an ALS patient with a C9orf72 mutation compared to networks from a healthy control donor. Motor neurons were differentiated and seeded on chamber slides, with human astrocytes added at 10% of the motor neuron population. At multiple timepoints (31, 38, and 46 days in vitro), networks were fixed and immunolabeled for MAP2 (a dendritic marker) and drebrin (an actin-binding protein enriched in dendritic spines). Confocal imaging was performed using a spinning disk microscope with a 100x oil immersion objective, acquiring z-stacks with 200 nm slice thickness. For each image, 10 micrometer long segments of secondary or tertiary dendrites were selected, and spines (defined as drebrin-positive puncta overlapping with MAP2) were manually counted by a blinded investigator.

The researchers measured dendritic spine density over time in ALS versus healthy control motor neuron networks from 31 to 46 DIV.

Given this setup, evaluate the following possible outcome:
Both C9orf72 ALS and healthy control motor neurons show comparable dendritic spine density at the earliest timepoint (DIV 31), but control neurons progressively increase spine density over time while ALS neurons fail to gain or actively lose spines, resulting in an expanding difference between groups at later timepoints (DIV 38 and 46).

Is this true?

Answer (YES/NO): NO